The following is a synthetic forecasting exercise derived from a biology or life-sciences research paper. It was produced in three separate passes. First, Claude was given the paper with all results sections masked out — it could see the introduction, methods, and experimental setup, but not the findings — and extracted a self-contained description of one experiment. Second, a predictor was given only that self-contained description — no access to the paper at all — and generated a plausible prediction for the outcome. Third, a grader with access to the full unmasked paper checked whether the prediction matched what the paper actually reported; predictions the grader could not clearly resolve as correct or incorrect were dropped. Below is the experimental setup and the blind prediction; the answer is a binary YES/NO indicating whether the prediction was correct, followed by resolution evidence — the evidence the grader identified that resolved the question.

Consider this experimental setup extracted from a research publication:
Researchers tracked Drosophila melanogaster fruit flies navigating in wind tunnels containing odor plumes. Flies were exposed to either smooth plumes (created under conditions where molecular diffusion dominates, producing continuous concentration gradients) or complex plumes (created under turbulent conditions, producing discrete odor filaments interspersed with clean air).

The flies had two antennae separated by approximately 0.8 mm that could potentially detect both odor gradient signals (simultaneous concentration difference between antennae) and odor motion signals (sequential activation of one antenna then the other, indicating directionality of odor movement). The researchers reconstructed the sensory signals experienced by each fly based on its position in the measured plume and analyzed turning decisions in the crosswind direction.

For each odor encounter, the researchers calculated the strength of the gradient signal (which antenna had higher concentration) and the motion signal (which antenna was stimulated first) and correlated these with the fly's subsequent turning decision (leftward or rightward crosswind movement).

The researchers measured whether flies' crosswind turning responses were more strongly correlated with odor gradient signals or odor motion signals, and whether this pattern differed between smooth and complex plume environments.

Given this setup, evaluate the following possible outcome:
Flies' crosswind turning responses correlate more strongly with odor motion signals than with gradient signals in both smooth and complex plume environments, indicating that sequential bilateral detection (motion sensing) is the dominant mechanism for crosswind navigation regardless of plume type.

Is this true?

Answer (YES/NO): NO